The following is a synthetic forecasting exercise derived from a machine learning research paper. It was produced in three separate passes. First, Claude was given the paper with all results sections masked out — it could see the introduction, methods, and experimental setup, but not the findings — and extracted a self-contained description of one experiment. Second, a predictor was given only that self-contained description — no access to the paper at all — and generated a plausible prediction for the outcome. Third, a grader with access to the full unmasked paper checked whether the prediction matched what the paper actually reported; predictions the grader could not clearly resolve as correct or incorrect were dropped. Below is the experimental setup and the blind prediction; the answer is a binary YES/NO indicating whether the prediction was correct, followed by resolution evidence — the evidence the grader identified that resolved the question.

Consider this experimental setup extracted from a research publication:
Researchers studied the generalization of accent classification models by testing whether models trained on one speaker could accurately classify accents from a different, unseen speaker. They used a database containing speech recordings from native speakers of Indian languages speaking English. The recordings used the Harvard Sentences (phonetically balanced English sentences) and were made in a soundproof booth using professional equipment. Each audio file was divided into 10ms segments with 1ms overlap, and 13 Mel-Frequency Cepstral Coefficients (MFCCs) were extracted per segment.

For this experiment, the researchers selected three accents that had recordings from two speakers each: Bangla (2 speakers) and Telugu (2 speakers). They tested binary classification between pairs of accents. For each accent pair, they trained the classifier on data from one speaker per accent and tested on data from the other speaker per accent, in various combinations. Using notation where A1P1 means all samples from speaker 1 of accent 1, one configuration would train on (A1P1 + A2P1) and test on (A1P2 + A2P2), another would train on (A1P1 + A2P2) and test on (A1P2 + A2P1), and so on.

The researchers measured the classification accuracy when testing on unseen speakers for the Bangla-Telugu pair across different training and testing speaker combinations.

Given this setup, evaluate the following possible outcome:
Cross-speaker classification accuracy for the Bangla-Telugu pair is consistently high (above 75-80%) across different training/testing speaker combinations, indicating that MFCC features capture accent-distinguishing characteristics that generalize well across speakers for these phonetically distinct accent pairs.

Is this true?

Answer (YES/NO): NO